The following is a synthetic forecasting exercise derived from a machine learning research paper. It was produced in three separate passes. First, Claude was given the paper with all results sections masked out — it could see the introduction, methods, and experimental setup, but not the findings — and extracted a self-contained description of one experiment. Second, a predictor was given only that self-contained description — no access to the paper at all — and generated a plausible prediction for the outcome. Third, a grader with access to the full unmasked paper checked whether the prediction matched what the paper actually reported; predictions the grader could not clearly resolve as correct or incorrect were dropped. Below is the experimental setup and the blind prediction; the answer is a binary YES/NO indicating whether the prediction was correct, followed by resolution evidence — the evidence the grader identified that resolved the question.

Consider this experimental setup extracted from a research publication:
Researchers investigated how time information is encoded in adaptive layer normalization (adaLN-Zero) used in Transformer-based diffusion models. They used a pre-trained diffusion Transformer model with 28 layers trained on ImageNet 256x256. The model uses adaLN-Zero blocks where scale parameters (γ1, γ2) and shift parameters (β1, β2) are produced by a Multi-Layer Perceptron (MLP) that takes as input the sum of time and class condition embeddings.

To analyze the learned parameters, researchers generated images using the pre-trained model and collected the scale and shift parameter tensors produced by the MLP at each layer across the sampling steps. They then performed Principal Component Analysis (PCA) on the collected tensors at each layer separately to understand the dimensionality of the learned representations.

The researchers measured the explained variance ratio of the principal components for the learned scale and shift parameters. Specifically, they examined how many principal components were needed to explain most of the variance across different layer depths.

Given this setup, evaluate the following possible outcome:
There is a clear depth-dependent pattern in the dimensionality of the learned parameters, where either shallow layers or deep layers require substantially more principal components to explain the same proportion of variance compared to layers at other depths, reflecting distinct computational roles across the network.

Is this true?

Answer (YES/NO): NO